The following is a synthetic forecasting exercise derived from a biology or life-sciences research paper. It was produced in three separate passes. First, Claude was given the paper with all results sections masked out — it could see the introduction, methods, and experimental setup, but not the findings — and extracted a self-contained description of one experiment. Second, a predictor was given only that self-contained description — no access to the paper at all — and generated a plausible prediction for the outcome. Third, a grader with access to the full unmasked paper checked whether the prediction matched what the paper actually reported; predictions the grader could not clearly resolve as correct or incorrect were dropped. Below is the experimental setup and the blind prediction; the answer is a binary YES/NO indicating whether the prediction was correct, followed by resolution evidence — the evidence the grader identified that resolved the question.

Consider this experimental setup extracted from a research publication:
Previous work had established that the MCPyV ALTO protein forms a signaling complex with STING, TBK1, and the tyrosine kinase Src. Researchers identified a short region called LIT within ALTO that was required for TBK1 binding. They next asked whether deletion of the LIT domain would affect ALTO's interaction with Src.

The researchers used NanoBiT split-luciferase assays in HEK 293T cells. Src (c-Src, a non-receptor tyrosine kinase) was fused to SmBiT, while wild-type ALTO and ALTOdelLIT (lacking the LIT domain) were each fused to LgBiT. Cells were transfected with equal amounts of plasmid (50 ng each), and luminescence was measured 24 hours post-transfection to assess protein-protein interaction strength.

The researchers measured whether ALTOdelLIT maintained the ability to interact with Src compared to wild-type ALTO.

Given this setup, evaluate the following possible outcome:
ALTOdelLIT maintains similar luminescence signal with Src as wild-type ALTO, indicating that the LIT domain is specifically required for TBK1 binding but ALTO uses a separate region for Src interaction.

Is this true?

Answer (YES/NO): YES